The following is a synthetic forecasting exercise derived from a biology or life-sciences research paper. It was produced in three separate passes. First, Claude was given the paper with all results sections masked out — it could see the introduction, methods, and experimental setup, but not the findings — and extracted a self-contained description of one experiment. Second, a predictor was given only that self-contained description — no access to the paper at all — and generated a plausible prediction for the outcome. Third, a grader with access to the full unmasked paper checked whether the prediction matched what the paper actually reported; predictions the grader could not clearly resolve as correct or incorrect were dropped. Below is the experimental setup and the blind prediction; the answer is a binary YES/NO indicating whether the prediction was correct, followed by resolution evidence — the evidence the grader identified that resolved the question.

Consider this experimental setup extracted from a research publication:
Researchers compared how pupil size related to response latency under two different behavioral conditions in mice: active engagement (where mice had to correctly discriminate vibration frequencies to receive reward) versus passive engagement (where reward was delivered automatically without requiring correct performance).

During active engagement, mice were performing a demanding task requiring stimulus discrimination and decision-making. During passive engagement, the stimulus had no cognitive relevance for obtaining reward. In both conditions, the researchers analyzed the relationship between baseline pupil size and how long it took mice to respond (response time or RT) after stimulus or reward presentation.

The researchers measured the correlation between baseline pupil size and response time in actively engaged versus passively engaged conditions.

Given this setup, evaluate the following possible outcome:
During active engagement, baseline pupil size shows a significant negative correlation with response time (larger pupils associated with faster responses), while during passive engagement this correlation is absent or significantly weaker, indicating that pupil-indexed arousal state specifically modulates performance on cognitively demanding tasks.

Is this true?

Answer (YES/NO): NO